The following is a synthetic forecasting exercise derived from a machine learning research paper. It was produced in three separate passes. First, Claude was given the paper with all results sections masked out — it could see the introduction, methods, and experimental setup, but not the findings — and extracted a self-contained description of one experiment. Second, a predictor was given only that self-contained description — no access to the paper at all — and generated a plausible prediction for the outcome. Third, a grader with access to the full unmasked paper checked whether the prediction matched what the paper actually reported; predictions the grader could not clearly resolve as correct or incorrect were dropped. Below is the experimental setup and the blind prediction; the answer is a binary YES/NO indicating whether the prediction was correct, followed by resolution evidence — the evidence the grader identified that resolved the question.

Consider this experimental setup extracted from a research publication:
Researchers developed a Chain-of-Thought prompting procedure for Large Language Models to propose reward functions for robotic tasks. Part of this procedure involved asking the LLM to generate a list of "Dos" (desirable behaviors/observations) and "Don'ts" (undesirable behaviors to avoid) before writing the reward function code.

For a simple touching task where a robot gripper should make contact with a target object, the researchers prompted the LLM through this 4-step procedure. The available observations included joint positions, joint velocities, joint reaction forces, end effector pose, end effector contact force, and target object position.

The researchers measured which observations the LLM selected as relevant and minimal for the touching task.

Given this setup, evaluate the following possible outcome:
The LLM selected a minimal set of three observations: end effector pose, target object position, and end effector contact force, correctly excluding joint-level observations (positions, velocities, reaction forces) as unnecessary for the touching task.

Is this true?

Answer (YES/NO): NO